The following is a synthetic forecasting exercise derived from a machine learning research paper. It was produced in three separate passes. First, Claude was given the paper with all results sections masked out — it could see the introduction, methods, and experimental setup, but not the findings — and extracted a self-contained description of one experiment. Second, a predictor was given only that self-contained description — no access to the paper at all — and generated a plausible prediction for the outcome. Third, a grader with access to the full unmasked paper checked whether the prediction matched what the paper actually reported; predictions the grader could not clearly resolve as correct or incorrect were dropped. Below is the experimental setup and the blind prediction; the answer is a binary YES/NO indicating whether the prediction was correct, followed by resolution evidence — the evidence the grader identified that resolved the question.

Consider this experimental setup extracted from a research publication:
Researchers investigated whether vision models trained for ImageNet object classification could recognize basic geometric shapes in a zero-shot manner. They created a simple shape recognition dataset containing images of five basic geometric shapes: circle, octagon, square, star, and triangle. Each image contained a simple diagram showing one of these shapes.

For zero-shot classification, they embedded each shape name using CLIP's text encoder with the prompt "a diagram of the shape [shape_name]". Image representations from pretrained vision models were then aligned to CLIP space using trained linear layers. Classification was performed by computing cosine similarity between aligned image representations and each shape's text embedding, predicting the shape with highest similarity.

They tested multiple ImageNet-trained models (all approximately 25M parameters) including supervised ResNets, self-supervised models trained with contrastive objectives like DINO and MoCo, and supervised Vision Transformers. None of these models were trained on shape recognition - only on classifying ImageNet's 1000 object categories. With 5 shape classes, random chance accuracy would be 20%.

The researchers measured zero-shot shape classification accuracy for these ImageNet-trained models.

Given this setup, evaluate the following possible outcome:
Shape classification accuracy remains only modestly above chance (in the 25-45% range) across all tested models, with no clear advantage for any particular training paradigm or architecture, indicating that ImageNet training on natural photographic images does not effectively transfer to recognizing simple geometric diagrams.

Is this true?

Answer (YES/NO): NO